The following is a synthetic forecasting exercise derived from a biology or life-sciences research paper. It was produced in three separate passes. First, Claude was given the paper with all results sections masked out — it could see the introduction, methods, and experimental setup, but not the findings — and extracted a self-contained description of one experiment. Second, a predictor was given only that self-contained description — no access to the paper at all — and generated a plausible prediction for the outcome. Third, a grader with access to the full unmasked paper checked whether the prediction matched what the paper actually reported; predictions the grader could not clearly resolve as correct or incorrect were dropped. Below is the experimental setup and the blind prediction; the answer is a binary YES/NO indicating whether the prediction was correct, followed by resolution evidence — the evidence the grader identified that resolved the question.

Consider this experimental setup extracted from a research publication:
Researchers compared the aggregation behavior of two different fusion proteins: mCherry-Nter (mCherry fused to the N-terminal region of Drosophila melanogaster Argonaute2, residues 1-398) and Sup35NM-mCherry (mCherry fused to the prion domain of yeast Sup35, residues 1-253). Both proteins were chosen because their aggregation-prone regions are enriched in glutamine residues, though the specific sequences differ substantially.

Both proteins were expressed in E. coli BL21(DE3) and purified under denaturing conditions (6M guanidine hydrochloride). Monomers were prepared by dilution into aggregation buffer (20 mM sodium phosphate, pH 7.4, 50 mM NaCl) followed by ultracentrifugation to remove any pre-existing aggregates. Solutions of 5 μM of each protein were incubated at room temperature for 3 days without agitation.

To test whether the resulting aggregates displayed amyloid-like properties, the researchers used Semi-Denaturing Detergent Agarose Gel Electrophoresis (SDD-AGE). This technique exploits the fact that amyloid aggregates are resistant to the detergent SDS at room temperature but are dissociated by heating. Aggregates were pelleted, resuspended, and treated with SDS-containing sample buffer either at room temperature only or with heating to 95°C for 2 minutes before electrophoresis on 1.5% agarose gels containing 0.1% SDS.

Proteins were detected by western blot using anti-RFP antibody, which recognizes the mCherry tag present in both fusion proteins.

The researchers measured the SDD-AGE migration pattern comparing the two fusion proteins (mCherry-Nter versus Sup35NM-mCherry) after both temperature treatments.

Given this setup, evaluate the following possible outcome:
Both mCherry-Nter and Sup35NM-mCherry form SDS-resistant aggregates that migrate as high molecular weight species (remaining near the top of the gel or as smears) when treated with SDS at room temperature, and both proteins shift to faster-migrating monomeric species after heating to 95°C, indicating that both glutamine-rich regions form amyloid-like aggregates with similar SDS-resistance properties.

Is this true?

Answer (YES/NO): YES